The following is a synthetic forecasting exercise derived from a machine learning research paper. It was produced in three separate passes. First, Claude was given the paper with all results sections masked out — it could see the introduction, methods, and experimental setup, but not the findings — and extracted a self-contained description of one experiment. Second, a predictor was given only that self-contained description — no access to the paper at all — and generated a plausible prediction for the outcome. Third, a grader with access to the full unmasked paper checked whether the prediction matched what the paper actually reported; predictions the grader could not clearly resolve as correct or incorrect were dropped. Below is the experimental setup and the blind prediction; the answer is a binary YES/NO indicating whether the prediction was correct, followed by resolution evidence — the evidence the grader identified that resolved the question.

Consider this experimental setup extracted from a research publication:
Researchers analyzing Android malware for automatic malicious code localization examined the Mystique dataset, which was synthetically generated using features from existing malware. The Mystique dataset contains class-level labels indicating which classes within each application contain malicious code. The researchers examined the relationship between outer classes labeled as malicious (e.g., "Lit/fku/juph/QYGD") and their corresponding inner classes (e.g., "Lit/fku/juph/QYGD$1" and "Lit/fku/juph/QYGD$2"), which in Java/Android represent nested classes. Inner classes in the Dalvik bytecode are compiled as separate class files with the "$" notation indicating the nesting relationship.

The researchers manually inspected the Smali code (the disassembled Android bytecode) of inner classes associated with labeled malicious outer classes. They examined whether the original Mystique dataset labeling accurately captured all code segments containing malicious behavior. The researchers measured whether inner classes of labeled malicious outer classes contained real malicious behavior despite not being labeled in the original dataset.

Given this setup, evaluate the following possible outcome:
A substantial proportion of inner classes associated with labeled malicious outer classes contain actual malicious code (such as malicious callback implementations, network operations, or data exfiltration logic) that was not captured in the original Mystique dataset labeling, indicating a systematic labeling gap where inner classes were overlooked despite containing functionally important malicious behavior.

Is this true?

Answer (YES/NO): NO